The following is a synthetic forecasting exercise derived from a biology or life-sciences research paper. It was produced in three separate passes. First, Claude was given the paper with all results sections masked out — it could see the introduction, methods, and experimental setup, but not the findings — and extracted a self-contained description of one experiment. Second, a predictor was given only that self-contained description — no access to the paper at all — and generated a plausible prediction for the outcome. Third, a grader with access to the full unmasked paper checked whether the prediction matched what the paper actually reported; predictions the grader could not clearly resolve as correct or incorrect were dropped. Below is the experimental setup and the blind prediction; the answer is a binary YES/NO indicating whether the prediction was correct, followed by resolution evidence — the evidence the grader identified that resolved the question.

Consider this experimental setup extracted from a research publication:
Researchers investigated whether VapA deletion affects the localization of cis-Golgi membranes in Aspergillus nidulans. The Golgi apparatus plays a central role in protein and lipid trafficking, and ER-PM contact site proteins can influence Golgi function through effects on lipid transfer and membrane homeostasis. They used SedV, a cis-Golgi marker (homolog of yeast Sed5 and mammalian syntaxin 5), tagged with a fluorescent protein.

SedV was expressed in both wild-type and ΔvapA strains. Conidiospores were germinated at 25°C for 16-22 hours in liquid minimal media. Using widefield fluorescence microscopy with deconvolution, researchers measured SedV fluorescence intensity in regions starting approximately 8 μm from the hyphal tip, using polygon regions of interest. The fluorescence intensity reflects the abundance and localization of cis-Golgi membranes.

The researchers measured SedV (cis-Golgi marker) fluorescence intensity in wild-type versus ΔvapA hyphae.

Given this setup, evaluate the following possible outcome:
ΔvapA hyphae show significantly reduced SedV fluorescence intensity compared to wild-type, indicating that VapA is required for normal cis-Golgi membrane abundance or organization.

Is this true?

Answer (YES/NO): YES